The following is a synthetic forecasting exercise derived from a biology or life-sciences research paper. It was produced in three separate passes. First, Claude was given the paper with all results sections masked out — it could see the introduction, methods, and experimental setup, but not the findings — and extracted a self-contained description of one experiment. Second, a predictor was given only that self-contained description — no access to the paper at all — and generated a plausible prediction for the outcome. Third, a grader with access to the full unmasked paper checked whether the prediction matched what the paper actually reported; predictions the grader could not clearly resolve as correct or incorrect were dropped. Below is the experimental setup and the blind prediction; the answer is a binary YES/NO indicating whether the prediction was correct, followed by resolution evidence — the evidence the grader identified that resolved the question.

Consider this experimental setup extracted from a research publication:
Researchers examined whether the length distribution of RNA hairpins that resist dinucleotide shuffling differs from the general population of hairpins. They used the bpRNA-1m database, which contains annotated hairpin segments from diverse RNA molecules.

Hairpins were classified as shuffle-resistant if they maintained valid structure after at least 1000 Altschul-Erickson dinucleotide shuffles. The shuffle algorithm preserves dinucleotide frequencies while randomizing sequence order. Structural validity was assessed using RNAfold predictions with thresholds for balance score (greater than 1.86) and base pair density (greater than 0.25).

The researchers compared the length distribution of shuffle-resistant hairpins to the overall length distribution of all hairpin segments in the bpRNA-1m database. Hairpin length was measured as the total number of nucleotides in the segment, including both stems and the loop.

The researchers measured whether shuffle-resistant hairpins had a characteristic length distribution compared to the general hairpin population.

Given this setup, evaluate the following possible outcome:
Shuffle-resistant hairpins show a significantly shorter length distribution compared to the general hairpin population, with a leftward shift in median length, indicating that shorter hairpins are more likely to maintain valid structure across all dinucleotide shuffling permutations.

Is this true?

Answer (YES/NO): YES